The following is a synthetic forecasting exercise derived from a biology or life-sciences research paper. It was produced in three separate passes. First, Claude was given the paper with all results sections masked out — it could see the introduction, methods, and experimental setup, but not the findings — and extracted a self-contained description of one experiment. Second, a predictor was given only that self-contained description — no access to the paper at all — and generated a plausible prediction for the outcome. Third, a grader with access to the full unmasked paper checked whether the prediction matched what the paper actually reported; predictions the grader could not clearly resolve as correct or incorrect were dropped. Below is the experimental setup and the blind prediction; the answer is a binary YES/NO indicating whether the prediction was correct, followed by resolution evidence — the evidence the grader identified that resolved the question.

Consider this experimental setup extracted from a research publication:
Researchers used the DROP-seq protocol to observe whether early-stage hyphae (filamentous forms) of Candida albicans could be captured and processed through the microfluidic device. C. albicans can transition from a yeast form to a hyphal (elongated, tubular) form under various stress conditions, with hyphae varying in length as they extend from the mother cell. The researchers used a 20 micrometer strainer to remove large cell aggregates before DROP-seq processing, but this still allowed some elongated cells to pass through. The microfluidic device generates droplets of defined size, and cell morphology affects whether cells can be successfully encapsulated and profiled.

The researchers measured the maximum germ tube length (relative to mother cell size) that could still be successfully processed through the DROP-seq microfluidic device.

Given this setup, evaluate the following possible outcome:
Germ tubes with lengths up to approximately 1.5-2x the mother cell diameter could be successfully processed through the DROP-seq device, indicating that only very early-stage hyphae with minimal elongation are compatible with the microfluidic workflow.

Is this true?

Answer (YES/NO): NO